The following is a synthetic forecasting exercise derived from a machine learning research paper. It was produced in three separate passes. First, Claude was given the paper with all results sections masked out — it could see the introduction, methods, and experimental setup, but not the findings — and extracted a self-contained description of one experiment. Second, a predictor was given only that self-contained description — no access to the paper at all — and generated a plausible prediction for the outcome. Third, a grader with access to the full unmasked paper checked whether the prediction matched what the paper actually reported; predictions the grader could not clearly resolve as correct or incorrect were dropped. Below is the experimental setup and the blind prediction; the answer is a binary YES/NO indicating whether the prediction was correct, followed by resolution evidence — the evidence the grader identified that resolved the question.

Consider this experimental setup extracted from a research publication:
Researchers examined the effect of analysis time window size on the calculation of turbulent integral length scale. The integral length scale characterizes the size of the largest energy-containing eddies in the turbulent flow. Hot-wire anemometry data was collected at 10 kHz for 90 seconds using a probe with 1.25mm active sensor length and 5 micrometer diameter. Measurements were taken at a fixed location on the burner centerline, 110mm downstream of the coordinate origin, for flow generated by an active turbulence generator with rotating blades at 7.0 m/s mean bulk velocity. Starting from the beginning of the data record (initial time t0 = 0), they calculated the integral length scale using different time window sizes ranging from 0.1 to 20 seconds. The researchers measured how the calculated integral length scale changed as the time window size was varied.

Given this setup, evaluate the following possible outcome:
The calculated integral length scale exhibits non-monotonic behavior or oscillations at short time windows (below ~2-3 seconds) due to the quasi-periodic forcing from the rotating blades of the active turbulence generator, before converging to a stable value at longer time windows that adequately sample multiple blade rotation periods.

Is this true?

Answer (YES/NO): NO